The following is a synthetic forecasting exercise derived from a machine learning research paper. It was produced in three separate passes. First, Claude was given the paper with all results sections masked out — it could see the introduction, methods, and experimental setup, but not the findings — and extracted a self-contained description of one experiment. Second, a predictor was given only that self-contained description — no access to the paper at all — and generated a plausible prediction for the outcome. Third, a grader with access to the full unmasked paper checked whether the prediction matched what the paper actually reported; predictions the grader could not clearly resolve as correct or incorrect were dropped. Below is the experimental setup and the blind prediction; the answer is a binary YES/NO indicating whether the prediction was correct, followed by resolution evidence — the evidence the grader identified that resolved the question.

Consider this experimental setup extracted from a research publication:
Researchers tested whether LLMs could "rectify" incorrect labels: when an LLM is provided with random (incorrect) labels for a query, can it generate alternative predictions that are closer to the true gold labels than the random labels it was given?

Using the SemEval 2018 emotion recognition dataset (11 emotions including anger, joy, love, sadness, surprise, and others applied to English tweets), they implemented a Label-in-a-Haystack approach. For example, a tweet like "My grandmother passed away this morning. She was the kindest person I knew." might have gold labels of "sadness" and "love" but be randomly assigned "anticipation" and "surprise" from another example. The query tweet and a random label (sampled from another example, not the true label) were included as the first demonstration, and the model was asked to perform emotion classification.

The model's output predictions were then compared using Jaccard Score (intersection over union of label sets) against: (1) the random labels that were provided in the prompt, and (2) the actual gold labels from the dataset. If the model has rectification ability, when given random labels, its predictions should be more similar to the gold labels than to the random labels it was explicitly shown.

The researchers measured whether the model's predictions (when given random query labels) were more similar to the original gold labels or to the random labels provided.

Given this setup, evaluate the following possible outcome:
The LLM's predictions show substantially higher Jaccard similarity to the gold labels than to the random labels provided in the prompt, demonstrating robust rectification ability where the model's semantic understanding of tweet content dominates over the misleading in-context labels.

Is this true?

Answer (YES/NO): YES